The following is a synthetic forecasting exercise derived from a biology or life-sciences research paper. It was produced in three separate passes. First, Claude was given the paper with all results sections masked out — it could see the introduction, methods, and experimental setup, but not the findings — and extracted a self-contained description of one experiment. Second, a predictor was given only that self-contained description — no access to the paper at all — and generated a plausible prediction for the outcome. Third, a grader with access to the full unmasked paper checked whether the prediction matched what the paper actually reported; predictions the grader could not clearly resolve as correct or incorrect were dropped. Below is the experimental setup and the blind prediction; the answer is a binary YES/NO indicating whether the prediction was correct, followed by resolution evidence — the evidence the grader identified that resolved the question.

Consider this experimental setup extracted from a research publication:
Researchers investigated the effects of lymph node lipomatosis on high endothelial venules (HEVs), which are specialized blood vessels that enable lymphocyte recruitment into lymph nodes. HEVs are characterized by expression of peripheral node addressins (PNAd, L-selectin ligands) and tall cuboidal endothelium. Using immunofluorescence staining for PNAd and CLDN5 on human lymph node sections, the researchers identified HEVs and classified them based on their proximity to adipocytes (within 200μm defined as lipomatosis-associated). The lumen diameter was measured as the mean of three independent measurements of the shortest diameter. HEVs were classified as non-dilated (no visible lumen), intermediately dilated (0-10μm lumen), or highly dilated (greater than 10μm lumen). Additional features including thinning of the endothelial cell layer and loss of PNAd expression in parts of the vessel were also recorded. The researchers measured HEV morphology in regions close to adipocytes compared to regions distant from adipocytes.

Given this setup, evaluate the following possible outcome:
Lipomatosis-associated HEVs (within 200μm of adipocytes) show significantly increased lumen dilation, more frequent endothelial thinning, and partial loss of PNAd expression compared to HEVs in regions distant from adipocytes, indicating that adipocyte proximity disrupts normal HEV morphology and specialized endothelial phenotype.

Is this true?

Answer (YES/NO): YES